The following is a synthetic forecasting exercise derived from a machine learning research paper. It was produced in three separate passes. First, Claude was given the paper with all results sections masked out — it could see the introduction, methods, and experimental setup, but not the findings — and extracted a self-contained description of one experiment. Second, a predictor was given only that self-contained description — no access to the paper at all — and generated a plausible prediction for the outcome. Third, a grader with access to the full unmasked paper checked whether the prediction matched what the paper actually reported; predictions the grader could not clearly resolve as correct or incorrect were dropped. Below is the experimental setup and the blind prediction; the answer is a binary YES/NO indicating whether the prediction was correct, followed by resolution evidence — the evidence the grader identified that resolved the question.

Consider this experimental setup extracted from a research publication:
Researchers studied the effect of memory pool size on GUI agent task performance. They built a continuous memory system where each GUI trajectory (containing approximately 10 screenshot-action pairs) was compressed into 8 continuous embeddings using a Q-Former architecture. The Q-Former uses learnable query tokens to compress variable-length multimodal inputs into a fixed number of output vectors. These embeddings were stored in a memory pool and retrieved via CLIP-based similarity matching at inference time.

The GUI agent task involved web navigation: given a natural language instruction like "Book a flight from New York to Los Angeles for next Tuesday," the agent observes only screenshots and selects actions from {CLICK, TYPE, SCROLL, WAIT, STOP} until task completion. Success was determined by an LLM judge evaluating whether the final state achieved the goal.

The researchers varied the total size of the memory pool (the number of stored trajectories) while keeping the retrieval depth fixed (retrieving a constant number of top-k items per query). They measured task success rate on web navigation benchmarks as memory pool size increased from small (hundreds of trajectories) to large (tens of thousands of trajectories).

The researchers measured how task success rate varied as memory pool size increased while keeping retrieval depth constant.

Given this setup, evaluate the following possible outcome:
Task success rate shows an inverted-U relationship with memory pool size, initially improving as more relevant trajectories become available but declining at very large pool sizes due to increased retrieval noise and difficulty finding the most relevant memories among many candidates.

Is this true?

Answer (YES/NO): NO